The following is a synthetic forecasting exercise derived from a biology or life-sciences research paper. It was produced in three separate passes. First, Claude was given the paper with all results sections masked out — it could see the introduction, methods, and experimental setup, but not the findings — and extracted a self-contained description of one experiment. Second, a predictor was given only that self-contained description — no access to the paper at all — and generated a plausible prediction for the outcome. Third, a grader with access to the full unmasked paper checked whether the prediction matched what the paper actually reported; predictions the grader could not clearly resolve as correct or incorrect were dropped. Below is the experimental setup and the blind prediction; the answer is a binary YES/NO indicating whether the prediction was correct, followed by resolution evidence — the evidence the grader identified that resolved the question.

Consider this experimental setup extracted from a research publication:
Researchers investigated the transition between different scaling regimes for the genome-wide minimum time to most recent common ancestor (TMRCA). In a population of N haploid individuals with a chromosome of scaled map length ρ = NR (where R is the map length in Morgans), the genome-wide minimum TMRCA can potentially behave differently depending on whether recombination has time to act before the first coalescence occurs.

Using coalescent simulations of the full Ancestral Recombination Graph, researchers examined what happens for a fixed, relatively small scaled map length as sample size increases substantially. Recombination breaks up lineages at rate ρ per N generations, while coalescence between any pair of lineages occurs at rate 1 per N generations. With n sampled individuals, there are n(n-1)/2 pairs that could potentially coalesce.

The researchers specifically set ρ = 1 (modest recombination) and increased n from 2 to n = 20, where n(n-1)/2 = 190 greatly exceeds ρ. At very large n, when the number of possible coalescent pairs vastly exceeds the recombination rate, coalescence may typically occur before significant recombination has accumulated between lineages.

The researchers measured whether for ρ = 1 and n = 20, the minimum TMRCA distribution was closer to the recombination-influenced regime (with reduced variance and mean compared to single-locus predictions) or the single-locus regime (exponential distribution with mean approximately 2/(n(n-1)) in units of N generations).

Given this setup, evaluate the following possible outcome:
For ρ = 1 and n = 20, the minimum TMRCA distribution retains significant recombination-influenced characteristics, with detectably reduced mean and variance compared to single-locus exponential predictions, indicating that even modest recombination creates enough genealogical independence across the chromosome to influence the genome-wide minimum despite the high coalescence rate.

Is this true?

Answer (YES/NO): NO